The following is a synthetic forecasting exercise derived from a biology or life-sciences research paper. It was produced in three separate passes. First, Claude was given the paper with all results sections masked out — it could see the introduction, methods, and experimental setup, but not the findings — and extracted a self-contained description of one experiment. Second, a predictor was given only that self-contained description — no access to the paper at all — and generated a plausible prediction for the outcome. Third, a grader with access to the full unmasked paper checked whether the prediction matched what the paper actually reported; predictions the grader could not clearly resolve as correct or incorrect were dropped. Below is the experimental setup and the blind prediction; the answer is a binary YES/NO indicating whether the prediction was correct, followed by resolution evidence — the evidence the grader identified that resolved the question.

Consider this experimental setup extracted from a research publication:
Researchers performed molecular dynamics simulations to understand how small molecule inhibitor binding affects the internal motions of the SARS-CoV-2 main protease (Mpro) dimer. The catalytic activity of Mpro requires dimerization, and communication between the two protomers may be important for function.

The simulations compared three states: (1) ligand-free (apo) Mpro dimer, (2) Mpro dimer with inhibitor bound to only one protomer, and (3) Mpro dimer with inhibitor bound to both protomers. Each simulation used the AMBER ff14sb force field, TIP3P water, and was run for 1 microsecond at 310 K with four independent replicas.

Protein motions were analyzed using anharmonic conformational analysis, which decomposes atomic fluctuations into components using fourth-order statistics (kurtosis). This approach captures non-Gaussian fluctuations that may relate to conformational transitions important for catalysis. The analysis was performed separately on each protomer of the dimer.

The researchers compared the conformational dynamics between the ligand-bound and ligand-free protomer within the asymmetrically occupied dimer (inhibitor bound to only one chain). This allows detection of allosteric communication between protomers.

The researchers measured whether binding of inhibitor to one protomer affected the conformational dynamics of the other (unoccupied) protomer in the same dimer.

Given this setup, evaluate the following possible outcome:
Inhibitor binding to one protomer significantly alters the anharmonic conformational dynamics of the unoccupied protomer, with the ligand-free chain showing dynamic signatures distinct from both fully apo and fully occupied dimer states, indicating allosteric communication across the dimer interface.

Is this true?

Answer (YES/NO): NO